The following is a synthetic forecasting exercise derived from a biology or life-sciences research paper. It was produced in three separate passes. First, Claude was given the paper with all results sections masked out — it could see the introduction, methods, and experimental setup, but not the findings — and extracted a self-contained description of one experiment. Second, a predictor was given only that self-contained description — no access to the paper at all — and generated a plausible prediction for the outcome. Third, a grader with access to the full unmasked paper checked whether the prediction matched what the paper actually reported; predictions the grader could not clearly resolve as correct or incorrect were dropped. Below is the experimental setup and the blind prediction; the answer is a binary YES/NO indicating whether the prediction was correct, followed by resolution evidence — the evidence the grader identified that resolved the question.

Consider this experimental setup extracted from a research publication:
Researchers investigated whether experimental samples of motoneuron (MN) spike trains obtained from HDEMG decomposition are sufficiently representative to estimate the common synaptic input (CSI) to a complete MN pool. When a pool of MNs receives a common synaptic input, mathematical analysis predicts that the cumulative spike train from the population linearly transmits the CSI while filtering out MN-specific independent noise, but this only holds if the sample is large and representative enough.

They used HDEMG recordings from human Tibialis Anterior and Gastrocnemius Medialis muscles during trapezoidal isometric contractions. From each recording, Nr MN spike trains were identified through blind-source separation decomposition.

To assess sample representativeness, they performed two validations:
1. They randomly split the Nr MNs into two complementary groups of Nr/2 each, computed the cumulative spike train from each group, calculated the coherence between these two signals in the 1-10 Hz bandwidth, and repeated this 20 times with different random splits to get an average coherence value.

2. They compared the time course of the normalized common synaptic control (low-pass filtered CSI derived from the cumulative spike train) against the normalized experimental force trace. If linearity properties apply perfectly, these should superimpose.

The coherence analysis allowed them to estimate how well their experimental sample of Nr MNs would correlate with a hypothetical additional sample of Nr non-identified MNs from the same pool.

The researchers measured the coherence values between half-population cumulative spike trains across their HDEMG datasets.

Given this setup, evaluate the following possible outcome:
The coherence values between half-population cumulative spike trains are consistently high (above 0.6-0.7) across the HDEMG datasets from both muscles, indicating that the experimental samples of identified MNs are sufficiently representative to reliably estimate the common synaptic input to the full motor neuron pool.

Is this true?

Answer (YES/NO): YES